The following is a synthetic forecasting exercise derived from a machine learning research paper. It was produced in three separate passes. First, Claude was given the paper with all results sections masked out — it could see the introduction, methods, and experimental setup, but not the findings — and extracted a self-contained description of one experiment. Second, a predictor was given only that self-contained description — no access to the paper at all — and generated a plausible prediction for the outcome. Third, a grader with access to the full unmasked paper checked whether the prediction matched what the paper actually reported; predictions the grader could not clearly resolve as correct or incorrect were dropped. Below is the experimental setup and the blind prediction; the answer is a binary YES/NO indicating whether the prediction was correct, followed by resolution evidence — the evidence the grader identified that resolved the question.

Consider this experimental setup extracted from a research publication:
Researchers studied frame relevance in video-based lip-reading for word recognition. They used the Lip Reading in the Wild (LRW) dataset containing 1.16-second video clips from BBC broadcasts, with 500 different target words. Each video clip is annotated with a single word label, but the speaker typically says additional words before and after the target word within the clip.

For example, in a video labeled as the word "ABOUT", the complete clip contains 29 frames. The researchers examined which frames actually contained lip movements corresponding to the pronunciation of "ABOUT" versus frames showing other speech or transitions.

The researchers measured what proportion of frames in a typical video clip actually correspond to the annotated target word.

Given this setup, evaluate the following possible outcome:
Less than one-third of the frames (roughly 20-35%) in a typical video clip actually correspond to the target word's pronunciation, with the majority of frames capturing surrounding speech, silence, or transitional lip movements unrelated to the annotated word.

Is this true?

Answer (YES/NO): NO